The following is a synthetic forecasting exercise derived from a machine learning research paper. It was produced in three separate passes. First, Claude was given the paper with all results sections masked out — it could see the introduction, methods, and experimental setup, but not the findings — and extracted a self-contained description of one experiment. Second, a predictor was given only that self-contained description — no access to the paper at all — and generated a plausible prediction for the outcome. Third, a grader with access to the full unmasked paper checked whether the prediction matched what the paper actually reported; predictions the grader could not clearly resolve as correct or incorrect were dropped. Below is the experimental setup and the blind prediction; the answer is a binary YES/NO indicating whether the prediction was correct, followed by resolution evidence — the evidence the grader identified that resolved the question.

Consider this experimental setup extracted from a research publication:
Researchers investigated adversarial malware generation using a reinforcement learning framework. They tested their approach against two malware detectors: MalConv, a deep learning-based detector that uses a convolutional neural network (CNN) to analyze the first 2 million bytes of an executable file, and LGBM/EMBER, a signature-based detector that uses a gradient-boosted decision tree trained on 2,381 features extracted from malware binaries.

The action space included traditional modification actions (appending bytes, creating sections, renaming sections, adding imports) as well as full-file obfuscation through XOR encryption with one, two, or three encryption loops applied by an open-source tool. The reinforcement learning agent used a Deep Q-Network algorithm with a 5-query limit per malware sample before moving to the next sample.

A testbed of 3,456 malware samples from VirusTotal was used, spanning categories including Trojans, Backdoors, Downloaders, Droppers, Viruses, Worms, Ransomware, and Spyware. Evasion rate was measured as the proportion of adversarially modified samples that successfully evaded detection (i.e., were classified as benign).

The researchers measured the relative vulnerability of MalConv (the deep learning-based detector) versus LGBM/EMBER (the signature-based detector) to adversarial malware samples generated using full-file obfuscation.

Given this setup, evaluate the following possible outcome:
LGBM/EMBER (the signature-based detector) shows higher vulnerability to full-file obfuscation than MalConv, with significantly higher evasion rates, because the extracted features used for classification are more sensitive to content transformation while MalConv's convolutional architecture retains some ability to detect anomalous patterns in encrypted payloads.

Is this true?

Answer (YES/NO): YES